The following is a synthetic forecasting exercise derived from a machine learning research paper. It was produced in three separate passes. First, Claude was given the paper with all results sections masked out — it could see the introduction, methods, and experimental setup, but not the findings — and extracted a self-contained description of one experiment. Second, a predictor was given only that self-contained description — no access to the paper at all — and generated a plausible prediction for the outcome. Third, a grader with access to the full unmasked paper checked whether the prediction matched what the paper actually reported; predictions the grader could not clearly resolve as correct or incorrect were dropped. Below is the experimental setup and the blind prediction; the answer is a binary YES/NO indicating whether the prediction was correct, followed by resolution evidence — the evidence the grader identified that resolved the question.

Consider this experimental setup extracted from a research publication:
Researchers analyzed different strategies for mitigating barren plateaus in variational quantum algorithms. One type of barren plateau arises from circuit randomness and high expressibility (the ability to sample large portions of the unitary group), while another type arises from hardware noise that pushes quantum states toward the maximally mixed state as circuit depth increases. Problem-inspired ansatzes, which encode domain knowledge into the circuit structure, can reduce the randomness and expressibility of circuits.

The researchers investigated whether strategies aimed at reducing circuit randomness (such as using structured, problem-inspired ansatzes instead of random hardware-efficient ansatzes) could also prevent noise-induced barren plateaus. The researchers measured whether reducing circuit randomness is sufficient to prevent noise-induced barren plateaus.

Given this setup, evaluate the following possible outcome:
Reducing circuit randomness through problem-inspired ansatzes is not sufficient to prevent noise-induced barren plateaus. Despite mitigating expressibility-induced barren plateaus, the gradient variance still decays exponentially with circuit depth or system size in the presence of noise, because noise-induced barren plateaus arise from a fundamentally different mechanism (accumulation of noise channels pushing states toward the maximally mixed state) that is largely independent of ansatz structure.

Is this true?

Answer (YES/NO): YES